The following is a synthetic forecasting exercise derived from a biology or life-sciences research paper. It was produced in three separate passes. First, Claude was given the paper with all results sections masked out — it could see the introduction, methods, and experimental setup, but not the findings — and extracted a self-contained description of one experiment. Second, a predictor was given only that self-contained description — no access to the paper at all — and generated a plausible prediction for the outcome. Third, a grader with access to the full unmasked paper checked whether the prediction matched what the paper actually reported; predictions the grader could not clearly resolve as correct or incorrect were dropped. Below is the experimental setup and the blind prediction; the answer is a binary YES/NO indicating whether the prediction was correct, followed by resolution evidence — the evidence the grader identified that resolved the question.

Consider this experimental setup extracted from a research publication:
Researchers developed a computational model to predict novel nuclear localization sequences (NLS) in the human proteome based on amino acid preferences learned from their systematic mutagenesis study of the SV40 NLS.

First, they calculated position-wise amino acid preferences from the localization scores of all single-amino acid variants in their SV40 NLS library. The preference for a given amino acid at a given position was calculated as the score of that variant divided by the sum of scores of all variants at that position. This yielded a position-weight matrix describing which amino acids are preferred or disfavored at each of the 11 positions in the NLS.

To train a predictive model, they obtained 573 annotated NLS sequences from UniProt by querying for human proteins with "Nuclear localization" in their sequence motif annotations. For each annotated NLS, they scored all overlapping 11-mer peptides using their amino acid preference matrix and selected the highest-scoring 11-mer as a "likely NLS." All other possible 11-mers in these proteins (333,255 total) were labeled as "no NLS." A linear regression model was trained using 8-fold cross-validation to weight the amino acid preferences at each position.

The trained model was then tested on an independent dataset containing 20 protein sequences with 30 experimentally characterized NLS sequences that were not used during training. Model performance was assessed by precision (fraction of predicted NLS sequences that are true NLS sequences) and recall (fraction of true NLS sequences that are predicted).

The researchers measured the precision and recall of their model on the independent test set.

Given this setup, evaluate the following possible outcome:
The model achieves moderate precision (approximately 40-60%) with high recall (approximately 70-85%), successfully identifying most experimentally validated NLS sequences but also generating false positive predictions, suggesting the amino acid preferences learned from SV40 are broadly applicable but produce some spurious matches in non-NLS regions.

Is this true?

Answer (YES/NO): NO